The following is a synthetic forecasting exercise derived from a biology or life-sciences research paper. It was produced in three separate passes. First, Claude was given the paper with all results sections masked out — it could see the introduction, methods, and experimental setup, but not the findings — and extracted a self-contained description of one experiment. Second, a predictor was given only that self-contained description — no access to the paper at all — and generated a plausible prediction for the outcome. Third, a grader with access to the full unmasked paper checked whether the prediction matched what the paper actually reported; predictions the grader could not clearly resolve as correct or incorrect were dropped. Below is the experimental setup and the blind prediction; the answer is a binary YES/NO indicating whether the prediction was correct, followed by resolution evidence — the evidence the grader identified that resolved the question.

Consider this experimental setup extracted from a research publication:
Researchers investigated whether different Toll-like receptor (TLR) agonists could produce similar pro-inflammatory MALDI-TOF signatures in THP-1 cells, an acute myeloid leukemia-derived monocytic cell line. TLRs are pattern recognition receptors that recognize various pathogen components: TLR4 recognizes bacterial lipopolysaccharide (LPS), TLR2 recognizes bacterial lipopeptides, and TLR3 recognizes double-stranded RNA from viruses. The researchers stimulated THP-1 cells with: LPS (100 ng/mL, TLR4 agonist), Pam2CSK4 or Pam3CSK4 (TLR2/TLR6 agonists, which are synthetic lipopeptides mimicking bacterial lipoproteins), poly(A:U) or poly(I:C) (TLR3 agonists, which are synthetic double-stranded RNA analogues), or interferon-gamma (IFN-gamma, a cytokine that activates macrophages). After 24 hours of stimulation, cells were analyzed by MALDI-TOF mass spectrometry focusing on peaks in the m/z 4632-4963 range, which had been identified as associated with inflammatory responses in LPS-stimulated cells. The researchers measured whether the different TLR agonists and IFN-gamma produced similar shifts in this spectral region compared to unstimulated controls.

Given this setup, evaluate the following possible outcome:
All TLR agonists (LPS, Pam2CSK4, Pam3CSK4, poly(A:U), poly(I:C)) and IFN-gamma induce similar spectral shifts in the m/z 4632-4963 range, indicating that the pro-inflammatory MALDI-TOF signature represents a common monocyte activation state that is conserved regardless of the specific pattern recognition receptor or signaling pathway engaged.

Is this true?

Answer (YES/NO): NO